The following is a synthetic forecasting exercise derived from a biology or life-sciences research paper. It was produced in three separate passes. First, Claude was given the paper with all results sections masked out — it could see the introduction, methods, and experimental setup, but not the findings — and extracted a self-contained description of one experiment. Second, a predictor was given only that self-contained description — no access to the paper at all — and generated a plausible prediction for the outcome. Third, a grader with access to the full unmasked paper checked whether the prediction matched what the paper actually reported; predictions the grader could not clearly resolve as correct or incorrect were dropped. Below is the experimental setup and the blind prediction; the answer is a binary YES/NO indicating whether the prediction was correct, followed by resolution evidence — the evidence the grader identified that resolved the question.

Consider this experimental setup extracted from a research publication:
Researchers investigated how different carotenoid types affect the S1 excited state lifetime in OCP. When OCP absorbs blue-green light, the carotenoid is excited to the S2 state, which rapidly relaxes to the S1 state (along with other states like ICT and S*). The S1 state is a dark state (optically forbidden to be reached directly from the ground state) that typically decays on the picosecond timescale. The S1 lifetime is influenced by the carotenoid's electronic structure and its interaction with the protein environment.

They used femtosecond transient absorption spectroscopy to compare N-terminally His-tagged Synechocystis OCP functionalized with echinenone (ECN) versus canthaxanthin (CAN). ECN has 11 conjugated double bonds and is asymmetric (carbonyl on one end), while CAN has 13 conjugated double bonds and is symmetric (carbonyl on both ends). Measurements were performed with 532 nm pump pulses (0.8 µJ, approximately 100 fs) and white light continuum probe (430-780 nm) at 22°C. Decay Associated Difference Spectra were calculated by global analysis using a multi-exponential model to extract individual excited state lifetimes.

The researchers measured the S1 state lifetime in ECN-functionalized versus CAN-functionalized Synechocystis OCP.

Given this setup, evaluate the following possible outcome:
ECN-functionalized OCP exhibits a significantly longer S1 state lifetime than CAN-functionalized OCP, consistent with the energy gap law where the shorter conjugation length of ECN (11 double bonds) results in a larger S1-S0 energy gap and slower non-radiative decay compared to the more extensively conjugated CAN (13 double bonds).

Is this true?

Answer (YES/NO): NO